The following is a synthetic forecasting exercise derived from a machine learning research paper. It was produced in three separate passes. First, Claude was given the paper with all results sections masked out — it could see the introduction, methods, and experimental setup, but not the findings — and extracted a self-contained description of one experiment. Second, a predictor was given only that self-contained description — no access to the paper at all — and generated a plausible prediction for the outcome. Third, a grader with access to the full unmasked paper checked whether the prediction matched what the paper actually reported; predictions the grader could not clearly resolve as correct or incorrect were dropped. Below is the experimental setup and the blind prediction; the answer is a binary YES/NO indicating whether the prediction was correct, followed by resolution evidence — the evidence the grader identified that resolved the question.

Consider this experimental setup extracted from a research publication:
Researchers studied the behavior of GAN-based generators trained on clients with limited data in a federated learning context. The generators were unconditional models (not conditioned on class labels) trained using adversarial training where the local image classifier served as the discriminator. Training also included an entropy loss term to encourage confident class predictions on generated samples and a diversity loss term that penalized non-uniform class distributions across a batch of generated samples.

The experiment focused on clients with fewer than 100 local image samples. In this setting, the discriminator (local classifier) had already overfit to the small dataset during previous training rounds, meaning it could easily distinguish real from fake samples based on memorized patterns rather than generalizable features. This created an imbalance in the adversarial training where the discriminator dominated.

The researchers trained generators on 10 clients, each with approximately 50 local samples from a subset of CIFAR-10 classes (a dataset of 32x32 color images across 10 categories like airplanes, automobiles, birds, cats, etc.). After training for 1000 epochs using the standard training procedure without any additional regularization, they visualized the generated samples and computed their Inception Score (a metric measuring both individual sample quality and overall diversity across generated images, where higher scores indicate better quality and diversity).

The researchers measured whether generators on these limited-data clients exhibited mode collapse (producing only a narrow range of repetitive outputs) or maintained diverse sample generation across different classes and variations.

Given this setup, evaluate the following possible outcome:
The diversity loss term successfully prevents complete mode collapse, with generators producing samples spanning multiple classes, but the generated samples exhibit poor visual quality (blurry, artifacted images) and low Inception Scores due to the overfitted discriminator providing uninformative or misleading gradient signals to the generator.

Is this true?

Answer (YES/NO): NO